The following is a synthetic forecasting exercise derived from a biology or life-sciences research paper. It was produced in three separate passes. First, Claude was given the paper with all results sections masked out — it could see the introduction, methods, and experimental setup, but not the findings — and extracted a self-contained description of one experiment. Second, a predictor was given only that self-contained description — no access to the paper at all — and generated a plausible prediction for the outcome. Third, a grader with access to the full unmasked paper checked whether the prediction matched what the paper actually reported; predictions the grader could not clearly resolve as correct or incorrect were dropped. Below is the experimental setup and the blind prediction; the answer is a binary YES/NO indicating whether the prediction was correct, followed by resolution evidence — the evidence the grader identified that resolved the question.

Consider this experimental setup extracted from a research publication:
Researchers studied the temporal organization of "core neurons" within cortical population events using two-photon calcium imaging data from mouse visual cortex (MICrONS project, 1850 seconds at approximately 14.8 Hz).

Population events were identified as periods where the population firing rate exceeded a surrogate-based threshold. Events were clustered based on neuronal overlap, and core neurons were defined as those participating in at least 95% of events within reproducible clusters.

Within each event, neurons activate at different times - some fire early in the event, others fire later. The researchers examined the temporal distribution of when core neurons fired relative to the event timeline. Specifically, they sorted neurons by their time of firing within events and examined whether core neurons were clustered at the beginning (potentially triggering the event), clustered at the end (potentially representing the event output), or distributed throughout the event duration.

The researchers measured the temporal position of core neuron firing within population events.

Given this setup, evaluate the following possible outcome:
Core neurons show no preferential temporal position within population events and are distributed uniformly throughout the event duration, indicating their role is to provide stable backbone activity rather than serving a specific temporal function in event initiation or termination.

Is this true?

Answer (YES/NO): YES